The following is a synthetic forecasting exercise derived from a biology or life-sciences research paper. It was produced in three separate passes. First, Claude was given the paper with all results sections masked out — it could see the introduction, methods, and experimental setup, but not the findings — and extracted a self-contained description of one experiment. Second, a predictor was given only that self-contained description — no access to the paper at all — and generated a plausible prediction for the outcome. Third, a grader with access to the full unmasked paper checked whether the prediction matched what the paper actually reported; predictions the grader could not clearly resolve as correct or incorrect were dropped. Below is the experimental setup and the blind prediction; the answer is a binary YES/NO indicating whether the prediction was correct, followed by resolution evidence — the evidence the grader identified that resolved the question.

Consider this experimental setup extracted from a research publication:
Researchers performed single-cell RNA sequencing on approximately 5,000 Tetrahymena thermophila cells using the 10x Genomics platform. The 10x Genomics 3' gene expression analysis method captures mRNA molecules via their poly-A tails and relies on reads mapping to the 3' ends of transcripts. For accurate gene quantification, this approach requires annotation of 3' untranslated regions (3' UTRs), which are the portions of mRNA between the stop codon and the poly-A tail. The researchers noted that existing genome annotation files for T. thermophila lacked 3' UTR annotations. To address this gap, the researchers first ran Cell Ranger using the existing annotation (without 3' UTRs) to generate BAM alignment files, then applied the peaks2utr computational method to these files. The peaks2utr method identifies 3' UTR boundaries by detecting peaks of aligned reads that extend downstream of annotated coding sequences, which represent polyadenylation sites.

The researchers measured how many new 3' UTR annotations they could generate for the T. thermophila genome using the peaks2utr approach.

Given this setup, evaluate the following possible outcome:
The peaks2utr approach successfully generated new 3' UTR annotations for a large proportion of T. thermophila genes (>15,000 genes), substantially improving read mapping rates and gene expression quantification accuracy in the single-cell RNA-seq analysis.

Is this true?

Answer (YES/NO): NO